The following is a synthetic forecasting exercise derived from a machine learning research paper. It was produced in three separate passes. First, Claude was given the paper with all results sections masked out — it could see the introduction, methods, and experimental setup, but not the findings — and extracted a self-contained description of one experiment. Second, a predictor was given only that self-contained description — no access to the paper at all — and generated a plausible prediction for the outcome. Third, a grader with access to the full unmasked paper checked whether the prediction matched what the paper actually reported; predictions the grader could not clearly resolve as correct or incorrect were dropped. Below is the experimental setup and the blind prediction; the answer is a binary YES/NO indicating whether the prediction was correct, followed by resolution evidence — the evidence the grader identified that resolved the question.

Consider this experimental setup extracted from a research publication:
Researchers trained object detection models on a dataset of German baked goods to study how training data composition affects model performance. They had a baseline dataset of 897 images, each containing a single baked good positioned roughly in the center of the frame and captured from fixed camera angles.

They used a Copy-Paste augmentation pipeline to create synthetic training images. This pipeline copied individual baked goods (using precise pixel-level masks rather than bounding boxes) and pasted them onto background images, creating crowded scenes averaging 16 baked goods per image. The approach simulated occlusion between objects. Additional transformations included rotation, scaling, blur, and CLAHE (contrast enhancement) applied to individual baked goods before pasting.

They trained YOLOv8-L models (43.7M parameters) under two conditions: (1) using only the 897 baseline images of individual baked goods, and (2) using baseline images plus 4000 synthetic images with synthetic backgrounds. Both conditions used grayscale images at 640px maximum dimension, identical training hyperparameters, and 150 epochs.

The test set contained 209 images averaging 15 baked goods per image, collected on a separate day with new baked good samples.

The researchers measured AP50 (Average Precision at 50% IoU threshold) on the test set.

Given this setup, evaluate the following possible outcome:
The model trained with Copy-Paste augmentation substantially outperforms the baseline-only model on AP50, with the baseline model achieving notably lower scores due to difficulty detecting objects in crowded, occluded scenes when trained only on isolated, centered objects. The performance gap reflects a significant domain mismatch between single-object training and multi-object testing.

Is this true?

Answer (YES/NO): YES